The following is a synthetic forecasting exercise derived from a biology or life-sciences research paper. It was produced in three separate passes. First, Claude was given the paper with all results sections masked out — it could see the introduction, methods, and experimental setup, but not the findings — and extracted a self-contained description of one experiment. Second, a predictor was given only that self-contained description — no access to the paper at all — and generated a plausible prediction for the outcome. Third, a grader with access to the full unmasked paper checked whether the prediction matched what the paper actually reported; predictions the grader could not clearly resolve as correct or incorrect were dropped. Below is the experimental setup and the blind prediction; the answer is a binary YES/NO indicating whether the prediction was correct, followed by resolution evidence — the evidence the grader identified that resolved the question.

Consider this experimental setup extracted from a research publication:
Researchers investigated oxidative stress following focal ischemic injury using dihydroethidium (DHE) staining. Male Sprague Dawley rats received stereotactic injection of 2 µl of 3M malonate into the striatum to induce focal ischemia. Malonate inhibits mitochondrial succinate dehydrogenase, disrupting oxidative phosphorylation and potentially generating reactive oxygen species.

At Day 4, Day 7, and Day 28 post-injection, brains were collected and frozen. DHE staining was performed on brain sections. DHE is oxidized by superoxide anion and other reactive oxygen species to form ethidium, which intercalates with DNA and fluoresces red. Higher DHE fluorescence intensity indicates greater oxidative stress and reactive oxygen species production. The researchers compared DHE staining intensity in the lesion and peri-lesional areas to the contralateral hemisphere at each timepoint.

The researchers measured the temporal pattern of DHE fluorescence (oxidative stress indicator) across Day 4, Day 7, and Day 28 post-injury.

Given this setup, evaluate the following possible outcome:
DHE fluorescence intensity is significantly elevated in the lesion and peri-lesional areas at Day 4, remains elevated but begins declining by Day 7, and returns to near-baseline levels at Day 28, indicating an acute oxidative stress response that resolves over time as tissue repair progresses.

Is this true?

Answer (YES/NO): NO